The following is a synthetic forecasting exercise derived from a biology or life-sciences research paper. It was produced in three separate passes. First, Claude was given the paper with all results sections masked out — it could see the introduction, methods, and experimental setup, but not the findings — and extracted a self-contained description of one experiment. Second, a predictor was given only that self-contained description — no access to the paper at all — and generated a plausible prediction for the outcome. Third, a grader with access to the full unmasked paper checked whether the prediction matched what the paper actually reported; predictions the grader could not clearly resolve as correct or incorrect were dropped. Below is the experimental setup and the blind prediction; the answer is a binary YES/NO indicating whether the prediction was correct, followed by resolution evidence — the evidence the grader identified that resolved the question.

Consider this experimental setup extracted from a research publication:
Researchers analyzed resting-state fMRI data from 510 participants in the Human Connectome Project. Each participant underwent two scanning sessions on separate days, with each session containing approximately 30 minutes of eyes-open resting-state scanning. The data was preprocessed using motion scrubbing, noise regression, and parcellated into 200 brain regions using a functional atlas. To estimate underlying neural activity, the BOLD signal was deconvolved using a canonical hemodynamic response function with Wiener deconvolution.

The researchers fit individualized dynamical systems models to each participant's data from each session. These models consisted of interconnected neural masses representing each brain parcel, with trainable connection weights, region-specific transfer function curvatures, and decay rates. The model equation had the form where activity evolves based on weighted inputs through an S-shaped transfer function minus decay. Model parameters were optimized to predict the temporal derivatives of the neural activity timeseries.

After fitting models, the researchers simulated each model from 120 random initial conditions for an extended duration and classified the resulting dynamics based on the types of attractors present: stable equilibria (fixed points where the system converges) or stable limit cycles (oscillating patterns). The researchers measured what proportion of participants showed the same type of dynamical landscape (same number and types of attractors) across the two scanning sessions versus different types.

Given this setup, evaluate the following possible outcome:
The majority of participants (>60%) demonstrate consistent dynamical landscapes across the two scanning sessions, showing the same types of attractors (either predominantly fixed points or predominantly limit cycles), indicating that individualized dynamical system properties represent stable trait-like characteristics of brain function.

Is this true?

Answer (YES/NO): NO